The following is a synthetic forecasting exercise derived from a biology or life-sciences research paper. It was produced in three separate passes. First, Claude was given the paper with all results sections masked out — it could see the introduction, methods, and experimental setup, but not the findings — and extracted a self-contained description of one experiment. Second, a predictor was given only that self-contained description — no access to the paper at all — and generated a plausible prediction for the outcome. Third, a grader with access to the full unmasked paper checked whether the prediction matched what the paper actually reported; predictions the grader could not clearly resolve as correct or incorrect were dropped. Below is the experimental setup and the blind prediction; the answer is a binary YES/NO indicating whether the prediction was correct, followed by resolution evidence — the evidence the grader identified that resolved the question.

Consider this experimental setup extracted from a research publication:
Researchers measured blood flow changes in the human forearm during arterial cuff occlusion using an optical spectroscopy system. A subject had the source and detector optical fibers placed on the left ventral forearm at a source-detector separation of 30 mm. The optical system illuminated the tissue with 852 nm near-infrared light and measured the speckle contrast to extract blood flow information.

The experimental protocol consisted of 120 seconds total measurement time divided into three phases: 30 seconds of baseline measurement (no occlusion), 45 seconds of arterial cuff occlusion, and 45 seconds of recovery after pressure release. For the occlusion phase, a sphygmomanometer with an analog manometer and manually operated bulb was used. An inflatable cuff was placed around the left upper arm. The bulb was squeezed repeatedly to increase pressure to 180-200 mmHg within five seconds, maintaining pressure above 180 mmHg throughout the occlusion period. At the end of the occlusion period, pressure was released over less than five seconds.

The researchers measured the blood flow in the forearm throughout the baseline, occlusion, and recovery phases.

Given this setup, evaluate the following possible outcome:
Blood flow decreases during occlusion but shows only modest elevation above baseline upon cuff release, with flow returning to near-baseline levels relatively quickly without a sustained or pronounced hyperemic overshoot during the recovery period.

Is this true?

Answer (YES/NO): NO